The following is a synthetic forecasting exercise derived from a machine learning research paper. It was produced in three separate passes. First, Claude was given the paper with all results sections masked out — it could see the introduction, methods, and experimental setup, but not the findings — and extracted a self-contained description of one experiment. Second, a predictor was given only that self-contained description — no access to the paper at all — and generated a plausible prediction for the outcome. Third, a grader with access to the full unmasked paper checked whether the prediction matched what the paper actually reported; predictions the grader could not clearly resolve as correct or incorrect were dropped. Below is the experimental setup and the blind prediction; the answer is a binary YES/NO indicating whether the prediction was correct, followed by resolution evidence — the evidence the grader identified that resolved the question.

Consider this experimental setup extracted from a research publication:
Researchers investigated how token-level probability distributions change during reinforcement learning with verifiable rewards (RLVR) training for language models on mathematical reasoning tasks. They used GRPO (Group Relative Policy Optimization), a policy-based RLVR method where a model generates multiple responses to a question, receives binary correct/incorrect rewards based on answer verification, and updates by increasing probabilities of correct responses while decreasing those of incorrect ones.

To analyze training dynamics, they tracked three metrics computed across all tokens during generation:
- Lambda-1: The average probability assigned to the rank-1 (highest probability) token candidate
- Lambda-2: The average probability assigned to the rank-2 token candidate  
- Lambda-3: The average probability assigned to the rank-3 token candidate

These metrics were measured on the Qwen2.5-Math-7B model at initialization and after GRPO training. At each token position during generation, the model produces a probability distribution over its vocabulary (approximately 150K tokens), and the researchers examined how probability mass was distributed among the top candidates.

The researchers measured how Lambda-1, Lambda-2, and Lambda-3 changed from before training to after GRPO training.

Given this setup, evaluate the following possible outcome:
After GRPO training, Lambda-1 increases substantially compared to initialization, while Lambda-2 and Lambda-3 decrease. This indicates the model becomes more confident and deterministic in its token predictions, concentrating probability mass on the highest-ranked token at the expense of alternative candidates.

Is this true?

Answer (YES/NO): YES